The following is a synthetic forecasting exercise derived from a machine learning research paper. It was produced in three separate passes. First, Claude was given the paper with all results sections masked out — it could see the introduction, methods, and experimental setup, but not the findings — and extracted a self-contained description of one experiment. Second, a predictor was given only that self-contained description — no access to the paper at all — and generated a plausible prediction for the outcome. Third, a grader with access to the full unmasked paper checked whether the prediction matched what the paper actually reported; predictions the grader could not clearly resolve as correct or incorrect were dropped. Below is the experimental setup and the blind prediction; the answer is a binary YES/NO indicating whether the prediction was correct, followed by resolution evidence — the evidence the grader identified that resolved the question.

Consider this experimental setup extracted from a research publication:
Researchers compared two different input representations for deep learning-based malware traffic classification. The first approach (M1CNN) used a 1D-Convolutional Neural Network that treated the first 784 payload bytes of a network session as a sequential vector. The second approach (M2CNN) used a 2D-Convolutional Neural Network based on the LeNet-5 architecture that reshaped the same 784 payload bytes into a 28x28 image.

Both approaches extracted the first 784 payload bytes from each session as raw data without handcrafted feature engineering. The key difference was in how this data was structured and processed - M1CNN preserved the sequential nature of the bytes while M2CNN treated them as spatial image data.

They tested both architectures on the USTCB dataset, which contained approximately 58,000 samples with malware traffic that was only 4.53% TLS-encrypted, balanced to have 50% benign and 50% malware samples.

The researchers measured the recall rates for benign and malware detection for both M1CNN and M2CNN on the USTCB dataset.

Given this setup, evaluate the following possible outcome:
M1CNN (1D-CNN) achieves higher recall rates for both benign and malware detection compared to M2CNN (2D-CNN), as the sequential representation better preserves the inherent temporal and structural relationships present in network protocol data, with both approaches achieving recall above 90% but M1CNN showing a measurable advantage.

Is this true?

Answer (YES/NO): YES